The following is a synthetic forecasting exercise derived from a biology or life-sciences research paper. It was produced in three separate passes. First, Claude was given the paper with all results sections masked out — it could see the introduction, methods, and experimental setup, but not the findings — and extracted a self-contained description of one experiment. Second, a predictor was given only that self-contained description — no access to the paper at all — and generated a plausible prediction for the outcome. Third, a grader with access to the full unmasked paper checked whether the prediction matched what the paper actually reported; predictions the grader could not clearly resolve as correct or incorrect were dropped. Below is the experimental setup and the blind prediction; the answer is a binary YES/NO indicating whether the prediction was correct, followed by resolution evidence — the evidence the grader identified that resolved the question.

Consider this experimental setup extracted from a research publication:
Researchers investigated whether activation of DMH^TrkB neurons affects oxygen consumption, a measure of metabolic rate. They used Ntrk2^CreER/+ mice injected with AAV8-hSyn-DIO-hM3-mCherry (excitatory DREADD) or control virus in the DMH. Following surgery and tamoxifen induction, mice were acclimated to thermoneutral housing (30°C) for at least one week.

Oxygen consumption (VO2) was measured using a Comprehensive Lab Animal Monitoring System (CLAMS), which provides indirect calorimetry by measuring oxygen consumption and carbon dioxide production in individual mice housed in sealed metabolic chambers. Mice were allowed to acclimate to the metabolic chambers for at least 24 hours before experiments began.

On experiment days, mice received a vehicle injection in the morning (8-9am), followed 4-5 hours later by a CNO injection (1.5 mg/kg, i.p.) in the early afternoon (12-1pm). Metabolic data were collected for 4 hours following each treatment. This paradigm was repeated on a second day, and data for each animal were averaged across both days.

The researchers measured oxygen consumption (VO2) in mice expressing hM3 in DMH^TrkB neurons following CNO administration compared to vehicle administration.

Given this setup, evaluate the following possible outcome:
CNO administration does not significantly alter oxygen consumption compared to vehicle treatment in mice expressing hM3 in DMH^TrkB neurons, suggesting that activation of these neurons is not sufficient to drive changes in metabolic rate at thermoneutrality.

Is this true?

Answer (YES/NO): NO